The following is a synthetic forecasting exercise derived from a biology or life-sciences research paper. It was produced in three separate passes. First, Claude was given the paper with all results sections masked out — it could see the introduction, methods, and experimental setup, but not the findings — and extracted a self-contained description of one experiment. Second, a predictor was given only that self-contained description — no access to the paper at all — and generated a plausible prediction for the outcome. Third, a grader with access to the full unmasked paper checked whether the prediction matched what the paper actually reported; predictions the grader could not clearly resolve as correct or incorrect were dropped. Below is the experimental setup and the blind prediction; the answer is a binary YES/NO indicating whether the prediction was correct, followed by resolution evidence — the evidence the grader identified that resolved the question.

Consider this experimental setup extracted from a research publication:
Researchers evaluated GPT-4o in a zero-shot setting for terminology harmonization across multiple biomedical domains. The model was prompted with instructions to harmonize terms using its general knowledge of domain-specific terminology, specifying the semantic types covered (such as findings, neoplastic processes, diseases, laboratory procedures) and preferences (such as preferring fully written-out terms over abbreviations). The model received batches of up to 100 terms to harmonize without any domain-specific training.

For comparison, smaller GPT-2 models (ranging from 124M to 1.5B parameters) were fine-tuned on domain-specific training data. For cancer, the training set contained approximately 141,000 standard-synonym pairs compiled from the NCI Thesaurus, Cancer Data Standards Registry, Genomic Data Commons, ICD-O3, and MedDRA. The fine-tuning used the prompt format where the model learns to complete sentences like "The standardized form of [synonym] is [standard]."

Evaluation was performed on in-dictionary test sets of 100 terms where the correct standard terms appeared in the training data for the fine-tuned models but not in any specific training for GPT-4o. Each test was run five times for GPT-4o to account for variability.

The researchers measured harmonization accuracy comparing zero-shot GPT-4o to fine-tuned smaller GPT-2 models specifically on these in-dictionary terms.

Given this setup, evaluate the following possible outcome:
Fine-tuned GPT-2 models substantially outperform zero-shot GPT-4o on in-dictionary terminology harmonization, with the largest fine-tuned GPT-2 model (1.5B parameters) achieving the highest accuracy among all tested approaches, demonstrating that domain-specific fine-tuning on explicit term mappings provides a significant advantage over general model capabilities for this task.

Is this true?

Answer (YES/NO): NO